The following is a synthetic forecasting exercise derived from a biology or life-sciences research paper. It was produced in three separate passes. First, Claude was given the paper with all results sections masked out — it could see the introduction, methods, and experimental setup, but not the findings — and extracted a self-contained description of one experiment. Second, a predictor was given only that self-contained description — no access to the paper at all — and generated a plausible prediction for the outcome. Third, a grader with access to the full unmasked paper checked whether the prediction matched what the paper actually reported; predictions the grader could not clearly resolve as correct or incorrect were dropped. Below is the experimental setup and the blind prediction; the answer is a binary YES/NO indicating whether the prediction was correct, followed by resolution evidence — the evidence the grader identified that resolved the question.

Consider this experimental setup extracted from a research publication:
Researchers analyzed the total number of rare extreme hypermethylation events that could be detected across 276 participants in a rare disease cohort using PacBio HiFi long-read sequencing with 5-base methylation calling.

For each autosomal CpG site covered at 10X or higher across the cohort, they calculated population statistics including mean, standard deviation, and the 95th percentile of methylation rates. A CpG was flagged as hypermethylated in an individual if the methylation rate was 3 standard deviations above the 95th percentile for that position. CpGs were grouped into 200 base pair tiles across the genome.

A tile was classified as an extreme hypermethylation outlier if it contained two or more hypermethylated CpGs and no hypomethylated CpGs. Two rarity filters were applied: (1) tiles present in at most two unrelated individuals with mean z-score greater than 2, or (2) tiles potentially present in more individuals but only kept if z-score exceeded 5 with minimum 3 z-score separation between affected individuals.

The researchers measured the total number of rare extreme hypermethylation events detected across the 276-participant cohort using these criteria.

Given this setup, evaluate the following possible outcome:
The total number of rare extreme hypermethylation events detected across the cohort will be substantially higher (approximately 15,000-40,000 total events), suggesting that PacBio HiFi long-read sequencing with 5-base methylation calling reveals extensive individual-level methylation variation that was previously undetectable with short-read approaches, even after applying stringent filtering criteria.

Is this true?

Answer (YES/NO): NO